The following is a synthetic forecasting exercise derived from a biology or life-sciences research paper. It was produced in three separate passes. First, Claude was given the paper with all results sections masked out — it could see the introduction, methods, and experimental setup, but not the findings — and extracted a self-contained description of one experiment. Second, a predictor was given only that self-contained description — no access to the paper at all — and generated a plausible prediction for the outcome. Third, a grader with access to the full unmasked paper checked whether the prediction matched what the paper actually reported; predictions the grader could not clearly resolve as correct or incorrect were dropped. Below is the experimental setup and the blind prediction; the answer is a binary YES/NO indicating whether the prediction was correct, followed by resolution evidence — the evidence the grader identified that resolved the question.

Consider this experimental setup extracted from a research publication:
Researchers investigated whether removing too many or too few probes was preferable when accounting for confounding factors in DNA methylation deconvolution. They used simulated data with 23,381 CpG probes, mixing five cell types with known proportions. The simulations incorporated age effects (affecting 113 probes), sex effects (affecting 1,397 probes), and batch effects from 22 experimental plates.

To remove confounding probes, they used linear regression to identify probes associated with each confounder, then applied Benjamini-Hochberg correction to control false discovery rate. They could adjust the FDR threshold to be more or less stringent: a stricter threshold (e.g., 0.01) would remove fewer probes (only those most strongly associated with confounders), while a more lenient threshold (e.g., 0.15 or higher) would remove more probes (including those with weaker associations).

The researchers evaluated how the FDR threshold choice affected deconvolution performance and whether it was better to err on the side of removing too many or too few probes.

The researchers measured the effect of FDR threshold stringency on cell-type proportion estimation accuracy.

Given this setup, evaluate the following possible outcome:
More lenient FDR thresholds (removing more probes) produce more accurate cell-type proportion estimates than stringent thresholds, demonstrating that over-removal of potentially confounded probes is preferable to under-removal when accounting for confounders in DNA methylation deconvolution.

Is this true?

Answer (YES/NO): NO